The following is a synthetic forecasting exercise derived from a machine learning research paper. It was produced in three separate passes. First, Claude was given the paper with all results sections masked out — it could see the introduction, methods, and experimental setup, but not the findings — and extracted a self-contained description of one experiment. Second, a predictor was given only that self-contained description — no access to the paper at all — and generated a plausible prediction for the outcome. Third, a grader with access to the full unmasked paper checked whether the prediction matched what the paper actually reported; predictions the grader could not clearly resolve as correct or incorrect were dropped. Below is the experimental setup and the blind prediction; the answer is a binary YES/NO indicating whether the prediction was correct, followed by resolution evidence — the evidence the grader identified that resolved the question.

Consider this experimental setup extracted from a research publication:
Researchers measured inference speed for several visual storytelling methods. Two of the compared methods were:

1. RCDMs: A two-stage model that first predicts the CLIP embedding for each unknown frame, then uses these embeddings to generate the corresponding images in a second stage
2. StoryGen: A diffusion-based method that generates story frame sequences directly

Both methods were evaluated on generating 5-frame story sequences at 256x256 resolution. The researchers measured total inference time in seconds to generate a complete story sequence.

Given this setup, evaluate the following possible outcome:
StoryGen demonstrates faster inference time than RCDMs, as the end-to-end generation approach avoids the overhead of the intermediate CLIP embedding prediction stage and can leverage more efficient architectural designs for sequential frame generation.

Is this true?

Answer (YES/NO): NO